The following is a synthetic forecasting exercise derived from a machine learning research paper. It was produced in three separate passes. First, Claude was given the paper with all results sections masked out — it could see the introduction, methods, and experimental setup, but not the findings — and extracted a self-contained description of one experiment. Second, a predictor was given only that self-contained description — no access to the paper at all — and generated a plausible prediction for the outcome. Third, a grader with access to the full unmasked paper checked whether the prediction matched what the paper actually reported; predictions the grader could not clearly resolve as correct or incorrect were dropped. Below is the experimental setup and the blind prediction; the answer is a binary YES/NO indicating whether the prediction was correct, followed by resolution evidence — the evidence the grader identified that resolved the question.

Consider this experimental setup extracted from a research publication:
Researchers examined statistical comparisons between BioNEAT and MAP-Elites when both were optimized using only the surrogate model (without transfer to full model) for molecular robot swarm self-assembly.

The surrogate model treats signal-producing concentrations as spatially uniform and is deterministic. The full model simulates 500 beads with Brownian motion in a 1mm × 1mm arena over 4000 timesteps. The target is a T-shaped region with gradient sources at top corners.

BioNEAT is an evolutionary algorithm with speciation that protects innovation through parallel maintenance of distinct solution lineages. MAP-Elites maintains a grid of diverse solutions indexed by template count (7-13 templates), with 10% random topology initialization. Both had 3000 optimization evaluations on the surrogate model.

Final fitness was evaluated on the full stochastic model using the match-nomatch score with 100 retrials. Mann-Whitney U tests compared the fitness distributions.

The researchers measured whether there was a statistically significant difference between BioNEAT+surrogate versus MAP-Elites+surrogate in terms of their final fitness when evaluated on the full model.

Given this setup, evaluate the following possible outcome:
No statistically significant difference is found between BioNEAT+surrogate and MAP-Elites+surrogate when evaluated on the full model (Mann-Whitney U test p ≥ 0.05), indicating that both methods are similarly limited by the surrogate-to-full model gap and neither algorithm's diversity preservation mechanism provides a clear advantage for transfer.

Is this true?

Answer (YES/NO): YES